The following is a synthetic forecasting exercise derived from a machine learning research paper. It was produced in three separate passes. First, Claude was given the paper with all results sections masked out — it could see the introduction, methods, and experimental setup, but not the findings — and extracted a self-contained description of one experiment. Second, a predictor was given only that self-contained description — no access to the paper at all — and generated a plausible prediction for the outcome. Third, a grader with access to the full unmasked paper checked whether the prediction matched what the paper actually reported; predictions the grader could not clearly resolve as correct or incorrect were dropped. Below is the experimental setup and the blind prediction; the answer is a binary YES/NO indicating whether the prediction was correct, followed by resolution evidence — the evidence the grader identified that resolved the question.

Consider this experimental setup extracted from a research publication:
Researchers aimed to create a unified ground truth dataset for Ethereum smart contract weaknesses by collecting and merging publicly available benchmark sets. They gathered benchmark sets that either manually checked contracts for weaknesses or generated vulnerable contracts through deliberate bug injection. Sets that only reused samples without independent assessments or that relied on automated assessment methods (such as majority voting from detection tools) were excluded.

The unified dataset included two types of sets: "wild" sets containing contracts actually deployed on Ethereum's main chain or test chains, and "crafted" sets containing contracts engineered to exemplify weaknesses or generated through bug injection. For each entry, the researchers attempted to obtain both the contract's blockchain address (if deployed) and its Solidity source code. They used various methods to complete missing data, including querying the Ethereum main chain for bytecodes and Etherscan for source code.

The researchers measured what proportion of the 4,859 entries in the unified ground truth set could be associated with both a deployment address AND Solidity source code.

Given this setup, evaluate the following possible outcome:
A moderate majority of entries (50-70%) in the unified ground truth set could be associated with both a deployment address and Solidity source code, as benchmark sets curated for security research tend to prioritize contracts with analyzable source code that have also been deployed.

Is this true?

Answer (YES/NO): NO